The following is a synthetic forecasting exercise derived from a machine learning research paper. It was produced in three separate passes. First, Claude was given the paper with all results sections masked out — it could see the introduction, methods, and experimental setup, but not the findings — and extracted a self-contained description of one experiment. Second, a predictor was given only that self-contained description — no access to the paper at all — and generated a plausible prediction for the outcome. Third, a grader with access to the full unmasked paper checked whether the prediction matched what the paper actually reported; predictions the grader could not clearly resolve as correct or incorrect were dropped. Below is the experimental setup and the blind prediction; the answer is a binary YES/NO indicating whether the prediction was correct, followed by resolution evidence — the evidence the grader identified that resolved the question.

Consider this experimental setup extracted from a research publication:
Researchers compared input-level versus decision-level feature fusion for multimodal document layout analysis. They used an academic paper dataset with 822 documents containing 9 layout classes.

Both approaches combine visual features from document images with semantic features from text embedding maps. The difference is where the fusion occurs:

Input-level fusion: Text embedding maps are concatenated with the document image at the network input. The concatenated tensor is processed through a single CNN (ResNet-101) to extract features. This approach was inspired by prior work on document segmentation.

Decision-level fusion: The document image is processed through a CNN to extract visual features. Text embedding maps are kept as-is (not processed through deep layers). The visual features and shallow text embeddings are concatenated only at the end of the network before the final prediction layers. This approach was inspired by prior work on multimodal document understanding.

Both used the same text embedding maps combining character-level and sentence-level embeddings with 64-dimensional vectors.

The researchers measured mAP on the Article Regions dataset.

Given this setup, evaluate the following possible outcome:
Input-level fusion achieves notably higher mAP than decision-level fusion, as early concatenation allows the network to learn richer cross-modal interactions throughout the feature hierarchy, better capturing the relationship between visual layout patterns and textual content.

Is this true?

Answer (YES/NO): NO